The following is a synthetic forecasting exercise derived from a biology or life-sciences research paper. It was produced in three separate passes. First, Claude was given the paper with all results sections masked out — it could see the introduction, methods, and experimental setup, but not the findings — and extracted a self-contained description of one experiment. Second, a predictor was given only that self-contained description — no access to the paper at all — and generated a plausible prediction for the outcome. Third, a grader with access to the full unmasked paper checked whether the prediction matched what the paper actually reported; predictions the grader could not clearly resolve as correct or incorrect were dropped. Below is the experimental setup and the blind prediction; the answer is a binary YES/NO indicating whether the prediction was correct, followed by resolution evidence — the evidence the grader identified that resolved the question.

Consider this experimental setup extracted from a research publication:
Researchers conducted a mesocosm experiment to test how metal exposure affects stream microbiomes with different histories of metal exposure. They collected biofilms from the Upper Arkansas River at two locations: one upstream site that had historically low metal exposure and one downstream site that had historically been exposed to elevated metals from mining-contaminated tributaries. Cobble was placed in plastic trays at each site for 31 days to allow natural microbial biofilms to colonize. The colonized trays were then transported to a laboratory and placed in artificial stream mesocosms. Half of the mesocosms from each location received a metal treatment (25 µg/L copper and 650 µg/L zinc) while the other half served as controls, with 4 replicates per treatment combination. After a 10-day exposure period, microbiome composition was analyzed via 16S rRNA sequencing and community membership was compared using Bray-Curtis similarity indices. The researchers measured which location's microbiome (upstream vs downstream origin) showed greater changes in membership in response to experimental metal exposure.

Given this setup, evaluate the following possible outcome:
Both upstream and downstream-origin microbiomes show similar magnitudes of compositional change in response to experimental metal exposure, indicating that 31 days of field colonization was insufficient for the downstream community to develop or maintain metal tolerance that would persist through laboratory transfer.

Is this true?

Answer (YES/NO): NO